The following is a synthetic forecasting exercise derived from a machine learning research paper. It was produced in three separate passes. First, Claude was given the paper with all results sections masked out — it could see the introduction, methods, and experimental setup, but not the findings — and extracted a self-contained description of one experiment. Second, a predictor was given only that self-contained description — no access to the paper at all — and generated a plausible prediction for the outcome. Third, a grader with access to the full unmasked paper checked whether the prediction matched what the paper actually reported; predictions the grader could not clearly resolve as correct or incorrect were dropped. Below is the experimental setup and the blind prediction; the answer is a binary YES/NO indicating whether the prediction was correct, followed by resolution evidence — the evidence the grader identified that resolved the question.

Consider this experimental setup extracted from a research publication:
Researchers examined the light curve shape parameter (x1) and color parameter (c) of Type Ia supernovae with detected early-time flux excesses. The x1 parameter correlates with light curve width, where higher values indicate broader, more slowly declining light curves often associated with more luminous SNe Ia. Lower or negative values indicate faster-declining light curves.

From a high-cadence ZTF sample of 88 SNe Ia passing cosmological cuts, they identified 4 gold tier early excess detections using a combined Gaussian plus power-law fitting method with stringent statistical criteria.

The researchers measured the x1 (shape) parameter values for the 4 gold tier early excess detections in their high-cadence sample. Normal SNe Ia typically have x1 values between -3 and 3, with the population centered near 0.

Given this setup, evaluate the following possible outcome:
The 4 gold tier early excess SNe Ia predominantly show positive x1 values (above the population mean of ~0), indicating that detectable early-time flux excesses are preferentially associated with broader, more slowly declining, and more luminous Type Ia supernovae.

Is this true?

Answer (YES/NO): NO